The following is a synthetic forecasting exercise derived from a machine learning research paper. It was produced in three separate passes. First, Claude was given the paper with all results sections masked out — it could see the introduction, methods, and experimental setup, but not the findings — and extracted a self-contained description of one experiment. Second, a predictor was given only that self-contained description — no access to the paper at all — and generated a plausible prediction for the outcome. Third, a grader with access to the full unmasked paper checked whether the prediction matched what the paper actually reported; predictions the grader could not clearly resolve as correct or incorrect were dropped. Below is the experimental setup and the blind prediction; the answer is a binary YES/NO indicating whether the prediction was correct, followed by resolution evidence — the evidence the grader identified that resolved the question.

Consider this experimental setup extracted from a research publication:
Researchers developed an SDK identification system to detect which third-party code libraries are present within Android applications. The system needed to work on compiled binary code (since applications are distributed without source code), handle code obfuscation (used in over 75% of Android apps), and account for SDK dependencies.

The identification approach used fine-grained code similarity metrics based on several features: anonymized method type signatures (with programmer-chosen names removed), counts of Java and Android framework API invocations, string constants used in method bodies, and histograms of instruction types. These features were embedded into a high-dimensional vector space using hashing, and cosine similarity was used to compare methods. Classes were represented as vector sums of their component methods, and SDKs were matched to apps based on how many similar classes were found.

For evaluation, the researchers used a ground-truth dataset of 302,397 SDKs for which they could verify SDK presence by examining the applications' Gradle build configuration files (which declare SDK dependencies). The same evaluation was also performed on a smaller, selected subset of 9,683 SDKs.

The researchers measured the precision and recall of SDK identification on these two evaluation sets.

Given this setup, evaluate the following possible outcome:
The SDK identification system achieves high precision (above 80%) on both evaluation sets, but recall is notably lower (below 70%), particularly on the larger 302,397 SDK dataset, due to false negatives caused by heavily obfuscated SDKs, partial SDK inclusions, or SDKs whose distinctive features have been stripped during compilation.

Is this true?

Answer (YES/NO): NO